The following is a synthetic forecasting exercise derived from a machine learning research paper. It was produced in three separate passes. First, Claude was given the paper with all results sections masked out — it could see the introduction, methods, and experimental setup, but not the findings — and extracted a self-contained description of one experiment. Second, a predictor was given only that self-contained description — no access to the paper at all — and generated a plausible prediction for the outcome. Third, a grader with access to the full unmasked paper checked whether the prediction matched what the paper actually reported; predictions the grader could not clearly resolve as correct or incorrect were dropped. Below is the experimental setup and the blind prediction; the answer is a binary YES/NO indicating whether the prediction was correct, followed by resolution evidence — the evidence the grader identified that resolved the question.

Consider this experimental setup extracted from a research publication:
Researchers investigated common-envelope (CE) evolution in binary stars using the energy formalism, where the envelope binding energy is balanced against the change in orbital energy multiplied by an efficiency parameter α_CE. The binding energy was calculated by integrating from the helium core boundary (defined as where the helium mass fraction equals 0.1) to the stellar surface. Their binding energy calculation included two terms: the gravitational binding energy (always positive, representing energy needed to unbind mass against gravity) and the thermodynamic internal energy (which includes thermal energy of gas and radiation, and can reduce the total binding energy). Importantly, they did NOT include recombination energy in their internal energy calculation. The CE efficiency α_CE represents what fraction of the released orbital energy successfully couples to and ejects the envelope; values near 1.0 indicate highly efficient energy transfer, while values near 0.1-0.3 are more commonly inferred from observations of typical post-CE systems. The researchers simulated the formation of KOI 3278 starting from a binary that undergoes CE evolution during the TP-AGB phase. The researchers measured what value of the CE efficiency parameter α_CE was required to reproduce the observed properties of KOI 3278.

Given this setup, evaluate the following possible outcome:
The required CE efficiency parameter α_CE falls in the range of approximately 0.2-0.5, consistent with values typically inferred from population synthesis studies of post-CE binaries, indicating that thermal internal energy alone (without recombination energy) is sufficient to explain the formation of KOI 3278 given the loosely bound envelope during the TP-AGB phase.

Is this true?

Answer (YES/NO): NO